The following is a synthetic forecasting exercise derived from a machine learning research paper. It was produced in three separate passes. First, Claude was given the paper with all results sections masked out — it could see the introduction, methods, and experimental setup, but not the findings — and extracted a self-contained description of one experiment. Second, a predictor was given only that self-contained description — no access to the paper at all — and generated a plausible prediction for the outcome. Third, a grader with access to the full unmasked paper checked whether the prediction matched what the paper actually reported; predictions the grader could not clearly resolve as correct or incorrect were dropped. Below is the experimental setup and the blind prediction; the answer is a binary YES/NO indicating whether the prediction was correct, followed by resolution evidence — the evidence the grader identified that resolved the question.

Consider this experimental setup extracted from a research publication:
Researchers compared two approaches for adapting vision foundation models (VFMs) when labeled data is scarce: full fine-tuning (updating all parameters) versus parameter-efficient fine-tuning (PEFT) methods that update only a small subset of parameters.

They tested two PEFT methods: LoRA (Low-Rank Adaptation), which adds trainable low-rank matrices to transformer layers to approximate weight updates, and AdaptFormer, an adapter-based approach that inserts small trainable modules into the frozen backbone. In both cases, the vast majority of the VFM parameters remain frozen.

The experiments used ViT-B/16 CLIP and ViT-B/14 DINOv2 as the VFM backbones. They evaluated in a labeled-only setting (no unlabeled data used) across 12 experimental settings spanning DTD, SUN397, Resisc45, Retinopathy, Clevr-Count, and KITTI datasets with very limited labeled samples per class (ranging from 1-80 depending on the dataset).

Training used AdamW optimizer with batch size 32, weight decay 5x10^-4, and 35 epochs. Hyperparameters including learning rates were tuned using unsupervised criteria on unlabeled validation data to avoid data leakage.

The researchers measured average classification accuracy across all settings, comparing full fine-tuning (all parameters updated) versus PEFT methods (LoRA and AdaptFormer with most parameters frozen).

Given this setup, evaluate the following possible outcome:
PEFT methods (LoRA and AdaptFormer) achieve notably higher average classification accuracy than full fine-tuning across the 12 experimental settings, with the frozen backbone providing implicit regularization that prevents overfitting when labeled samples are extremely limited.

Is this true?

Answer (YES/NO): YES